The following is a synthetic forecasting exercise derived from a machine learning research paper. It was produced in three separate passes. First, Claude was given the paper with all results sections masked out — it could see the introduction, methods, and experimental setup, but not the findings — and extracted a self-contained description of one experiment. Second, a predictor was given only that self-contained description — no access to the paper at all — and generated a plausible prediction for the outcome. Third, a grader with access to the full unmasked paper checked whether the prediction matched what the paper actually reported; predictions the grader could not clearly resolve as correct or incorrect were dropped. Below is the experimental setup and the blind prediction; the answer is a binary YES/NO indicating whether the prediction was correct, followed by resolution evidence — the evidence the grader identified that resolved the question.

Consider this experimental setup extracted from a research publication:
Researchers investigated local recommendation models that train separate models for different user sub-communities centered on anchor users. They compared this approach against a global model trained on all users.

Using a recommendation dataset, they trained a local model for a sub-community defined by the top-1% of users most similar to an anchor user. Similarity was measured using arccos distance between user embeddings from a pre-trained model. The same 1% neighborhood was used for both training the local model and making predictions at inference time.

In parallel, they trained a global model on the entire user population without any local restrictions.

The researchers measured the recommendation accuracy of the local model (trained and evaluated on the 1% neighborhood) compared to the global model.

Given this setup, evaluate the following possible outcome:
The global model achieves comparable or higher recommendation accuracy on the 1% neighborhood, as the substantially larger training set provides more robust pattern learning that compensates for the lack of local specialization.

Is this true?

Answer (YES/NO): YES